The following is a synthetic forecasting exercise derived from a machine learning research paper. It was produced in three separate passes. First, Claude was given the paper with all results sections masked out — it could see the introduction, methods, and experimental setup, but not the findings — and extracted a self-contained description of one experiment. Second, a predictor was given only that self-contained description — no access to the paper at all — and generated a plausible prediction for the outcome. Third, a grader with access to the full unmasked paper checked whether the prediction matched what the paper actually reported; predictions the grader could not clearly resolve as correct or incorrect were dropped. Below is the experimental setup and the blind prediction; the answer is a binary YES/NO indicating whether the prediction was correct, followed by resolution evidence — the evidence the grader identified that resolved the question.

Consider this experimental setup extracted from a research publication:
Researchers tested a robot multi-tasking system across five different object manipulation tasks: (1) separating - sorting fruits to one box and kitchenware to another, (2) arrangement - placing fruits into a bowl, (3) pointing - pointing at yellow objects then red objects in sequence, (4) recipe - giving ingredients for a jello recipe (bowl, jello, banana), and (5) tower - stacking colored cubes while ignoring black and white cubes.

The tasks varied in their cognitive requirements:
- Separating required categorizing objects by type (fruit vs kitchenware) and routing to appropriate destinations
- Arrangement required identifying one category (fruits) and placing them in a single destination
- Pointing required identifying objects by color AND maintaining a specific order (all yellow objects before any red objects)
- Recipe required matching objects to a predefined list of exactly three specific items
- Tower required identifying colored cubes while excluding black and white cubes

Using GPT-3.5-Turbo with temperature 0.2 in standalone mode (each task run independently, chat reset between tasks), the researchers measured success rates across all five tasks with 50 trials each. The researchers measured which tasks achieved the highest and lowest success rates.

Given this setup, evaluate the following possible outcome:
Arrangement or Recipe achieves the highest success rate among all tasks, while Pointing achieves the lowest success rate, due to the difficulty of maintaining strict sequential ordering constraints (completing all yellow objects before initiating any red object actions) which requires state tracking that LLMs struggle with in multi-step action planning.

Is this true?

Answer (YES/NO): NO